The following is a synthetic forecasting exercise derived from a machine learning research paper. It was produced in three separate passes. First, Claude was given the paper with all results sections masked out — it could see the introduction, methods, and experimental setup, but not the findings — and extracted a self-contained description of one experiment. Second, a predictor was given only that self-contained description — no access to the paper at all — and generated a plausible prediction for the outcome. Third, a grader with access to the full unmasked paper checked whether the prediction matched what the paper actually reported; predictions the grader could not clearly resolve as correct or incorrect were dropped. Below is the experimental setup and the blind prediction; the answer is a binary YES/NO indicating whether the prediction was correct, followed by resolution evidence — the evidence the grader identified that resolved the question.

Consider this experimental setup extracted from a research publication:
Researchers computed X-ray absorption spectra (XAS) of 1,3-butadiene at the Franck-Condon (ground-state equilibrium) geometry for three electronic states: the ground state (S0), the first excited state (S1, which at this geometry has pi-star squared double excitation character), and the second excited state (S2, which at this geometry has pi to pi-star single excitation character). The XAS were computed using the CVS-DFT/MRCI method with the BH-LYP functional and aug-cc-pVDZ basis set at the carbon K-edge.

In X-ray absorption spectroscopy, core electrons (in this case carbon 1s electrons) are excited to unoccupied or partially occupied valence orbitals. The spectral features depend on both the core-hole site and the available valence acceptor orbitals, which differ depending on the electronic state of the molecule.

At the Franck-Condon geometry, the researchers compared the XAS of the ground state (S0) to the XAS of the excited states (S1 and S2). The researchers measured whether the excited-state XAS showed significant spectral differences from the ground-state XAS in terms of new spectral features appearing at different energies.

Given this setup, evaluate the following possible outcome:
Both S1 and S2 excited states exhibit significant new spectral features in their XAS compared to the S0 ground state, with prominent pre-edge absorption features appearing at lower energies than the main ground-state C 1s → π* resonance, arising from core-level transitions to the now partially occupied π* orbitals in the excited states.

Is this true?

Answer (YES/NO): NO